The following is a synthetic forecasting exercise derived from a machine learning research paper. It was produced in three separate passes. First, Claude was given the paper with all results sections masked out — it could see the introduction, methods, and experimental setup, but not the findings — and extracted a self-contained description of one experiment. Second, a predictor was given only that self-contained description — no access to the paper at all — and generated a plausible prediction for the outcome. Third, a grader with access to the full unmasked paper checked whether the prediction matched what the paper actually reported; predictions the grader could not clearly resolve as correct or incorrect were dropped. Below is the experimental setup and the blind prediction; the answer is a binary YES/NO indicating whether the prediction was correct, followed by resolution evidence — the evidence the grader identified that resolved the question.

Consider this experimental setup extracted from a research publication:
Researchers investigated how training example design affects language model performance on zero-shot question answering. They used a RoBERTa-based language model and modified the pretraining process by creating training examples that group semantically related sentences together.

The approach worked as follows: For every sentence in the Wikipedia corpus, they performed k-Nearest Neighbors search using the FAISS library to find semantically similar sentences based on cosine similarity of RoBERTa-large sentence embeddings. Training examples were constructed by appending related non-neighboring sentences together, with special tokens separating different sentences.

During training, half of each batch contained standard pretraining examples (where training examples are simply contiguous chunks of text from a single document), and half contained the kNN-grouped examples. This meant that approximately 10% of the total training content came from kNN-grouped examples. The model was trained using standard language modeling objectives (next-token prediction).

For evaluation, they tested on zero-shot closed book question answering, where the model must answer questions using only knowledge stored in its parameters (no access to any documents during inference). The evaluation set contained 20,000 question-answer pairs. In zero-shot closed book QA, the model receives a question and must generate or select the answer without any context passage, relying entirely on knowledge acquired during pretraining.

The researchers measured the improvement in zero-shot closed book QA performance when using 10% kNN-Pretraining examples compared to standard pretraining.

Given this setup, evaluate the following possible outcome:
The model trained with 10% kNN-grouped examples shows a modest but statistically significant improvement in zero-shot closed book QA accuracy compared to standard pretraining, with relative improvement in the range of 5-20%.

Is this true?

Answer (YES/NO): NO